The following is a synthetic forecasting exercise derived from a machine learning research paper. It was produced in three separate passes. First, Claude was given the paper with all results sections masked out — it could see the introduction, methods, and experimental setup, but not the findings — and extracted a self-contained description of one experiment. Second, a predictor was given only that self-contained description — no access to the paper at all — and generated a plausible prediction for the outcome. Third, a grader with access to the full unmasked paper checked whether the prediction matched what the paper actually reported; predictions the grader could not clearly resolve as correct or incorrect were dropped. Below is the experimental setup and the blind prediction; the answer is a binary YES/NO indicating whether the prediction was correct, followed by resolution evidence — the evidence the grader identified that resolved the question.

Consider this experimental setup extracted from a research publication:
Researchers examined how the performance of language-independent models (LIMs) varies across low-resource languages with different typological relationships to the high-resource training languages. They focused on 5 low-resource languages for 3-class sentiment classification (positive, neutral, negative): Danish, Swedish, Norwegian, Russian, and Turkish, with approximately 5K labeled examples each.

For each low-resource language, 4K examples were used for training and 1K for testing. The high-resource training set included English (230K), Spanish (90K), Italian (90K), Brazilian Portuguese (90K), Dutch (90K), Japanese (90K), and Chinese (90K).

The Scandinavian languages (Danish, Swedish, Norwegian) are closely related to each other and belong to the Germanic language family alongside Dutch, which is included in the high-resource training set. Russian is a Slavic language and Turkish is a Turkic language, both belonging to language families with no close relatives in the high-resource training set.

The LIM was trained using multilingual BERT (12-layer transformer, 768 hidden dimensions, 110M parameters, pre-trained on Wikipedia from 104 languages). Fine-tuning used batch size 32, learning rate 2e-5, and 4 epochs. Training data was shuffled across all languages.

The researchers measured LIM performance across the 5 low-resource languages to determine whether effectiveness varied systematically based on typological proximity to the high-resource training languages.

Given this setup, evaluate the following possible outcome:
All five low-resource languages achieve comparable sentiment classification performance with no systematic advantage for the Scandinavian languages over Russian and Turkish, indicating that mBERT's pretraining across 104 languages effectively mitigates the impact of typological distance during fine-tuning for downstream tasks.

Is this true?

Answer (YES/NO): NO